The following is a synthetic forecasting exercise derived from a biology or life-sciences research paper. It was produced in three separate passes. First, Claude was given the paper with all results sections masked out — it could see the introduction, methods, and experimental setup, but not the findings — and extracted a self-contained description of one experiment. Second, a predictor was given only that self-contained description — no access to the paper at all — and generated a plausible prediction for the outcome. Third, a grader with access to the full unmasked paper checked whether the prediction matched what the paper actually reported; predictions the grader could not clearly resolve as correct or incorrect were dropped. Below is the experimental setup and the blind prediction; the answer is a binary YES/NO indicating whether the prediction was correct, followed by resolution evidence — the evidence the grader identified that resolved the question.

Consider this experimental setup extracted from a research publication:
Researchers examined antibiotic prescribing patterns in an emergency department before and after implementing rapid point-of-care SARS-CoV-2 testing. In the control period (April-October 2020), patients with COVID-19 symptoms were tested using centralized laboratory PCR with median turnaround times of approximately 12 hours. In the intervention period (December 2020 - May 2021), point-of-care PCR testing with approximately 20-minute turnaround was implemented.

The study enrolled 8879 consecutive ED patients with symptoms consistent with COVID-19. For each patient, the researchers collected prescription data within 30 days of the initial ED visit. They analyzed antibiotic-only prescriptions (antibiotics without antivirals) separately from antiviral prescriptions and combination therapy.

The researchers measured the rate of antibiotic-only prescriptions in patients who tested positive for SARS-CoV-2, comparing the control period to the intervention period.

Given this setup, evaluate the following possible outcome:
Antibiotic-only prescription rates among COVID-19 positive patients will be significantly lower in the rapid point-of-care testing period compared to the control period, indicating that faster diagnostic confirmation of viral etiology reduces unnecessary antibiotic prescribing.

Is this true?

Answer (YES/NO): YES